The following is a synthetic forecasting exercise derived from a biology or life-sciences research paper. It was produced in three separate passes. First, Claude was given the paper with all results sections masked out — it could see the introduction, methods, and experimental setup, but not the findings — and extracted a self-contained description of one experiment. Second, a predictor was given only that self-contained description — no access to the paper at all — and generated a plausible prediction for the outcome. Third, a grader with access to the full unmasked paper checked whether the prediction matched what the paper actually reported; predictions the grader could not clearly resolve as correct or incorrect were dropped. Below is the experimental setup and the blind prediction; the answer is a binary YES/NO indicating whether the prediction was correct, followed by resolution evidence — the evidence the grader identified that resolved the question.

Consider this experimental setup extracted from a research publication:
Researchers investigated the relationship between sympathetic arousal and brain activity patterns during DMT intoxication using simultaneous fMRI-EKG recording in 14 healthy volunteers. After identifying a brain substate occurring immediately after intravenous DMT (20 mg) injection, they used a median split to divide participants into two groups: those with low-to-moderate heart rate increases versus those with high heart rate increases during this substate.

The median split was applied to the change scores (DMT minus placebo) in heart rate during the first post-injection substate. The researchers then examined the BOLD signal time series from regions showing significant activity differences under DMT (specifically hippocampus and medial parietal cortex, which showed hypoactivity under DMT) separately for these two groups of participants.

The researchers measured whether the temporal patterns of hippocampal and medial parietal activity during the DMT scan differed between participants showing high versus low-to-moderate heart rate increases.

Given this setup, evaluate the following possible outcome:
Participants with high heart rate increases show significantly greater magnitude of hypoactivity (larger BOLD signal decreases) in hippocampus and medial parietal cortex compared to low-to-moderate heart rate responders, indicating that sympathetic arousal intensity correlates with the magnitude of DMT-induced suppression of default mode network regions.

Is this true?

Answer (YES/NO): NO